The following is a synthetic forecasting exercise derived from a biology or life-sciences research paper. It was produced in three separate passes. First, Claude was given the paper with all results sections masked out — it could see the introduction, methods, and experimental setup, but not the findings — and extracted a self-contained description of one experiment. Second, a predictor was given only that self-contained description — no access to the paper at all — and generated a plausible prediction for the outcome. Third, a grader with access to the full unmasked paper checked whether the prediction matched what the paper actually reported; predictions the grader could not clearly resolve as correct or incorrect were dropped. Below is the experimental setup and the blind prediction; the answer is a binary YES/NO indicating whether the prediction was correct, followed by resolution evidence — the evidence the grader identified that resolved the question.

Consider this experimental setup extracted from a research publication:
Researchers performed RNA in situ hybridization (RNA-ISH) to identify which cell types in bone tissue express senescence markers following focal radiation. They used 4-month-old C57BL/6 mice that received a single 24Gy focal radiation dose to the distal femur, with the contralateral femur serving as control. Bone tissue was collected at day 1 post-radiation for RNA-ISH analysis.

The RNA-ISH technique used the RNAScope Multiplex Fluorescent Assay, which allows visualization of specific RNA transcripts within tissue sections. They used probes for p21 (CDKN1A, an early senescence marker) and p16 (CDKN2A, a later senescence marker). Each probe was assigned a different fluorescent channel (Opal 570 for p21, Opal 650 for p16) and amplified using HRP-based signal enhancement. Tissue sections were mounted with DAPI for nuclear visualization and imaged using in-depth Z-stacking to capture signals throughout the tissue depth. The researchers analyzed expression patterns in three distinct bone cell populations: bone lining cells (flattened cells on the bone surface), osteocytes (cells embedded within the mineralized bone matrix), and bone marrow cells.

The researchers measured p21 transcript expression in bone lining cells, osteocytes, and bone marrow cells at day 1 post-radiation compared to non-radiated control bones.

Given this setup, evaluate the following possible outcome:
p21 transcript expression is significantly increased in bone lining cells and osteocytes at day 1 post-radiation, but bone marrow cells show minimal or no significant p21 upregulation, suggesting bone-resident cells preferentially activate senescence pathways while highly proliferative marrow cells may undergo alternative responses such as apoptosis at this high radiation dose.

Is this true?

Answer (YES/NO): NO